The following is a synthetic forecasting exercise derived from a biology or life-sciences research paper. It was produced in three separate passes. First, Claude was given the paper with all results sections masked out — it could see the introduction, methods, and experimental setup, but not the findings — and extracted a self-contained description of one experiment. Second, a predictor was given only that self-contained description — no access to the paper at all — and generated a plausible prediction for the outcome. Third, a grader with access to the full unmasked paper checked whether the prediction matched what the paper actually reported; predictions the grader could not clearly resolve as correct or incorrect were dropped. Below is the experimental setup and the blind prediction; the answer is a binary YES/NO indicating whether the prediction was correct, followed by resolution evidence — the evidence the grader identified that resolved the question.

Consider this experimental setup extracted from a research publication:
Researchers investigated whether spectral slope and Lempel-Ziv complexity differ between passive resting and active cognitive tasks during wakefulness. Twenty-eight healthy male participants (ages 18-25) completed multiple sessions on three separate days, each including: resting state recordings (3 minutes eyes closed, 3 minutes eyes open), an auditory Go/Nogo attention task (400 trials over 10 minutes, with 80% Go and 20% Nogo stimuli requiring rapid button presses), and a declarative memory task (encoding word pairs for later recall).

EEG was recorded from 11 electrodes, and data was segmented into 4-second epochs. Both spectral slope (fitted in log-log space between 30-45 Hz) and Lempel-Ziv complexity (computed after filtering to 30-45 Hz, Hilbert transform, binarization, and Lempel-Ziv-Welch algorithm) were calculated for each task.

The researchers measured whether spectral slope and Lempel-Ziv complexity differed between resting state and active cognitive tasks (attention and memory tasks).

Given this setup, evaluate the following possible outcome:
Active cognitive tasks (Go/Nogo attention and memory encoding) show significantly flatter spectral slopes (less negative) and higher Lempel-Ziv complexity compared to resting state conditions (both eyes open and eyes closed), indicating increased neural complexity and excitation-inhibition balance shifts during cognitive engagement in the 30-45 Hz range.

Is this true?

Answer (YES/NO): NO